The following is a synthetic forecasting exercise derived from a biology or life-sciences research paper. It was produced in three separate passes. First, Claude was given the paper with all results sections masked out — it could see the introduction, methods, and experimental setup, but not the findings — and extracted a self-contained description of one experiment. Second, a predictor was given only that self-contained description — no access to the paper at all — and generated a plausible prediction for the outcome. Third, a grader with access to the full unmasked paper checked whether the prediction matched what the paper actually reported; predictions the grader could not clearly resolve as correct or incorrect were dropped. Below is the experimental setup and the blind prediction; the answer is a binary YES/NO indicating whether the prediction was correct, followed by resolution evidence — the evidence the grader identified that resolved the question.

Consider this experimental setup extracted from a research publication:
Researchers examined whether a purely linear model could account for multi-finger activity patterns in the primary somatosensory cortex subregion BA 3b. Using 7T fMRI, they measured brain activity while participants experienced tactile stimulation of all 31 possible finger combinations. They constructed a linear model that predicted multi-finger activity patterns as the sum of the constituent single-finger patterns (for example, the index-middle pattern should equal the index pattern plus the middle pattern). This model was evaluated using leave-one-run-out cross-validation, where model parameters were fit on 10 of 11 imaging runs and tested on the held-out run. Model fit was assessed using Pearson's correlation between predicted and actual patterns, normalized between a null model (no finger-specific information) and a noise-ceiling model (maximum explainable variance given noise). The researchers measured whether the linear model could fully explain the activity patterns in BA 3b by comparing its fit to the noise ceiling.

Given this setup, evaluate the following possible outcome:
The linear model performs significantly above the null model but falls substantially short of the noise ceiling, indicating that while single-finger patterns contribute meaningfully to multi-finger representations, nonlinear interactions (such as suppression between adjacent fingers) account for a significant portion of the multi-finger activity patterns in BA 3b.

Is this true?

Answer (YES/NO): NO